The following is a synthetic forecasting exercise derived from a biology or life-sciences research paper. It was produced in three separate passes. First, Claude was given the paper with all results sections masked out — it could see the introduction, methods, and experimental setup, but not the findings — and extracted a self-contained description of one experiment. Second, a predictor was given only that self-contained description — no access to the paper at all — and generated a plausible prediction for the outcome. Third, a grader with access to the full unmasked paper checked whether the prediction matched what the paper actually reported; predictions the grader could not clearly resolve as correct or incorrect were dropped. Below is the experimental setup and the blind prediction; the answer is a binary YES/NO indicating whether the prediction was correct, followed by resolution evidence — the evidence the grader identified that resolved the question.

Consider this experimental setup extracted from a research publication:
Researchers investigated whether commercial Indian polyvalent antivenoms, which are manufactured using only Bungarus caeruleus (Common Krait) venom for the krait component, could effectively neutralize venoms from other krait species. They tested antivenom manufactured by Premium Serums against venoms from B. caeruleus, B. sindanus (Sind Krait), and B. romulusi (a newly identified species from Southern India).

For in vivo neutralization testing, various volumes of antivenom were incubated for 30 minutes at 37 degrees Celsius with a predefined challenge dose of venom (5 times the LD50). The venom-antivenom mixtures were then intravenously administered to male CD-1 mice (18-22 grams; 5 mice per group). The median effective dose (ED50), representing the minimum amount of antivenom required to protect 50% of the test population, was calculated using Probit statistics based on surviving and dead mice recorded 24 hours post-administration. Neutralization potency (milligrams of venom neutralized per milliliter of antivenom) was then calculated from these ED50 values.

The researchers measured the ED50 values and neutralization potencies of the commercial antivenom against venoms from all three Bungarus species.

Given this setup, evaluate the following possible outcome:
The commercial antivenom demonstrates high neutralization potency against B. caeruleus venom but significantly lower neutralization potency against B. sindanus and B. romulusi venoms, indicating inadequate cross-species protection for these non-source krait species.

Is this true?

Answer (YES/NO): YES